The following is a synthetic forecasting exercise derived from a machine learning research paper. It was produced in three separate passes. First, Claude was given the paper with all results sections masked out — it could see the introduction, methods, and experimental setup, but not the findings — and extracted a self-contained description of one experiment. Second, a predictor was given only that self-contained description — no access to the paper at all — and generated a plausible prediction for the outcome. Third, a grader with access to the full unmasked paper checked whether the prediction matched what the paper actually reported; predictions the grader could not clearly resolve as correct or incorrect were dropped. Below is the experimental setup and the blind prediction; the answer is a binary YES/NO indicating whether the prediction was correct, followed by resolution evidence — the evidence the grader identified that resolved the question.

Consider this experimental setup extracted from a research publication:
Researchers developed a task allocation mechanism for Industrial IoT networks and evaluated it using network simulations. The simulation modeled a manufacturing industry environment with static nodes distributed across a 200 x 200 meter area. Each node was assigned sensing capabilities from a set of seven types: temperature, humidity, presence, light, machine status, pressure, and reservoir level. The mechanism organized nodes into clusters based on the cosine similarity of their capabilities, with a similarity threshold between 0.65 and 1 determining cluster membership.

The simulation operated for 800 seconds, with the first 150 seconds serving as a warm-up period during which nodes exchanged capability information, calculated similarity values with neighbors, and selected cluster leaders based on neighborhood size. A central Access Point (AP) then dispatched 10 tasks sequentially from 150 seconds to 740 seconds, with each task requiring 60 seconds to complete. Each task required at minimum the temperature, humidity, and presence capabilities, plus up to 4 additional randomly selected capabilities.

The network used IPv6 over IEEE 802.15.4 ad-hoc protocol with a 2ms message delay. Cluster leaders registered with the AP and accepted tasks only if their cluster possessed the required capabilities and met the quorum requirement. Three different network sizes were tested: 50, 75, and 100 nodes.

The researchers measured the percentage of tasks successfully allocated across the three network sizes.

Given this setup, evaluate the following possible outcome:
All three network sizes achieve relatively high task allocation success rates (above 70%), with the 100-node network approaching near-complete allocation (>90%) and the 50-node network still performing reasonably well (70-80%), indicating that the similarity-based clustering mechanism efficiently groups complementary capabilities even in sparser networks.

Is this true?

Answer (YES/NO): NO